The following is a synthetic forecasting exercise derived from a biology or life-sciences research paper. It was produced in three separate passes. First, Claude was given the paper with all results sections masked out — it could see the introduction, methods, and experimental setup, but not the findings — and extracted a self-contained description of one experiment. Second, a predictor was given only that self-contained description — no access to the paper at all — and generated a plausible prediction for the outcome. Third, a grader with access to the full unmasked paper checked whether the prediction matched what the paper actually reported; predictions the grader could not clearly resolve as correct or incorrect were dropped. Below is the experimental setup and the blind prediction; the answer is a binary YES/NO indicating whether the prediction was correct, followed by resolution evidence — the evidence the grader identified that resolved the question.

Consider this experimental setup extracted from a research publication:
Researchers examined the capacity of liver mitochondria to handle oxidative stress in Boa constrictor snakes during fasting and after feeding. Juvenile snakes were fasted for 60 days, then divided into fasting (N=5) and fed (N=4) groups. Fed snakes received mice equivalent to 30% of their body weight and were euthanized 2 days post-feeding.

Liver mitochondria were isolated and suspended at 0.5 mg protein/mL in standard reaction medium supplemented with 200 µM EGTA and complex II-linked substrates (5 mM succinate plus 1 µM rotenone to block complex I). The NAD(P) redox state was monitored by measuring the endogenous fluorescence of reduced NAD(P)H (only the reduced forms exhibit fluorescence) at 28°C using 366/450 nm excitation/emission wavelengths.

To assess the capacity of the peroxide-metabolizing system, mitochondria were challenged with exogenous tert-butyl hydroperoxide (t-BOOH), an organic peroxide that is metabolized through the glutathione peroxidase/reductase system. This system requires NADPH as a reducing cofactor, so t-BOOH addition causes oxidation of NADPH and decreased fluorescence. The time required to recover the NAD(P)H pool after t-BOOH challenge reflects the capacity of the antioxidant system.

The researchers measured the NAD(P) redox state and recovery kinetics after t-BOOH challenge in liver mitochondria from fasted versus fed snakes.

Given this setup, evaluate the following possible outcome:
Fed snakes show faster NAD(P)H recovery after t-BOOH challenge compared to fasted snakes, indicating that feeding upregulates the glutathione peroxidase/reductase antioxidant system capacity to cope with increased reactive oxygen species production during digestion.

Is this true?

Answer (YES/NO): NO